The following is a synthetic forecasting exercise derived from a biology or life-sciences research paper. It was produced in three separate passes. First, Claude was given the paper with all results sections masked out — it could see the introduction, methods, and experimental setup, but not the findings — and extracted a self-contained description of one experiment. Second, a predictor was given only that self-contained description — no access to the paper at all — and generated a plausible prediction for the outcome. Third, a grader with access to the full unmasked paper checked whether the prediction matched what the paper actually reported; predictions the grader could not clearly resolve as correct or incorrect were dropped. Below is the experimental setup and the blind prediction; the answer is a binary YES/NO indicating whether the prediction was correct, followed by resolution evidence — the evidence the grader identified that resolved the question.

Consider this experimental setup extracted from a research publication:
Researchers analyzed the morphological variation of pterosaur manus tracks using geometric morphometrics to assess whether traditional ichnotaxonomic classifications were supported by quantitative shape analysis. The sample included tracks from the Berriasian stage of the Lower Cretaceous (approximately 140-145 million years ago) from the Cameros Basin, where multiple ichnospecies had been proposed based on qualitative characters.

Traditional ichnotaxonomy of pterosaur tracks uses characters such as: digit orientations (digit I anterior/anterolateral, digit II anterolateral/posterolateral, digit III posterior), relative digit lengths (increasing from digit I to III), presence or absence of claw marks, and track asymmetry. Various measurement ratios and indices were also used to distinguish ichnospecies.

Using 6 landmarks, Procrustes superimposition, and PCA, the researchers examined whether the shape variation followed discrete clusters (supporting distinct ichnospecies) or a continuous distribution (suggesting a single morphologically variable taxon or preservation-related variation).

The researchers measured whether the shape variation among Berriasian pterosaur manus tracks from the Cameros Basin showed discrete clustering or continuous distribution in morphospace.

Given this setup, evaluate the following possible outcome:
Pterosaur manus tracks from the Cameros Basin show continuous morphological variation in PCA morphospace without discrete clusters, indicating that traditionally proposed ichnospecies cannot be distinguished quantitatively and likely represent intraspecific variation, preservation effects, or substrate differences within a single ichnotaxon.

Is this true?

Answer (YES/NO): YES